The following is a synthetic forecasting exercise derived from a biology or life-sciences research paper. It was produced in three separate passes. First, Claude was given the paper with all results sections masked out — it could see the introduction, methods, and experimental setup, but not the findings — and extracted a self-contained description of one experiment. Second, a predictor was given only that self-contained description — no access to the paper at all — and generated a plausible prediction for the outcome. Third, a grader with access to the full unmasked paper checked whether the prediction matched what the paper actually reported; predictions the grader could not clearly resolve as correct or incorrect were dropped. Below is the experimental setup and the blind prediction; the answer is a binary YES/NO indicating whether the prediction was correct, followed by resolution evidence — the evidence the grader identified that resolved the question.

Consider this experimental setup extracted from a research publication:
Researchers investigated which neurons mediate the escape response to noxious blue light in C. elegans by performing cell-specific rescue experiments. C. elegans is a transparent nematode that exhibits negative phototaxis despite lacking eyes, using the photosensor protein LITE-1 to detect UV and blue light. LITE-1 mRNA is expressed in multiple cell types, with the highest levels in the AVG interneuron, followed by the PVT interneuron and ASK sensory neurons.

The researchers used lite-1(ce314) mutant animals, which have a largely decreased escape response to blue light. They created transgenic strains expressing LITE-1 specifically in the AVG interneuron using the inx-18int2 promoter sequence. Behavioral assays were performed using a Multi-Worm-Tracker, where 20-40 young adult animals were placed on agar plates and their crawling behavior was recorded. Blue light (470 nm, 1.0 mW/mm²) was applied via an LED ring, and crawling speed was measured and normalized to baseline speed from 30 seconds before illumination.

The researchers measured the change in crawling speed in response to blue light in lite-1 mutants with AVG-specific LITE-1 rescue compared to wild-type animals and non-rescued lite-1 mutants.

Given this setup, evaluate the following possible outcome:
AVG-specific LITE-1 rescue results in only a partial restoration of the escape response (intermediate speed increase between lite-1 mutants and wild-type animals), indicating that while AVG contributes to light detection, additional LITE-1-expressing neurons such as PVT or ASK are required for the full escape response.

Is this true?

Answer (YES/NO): NO